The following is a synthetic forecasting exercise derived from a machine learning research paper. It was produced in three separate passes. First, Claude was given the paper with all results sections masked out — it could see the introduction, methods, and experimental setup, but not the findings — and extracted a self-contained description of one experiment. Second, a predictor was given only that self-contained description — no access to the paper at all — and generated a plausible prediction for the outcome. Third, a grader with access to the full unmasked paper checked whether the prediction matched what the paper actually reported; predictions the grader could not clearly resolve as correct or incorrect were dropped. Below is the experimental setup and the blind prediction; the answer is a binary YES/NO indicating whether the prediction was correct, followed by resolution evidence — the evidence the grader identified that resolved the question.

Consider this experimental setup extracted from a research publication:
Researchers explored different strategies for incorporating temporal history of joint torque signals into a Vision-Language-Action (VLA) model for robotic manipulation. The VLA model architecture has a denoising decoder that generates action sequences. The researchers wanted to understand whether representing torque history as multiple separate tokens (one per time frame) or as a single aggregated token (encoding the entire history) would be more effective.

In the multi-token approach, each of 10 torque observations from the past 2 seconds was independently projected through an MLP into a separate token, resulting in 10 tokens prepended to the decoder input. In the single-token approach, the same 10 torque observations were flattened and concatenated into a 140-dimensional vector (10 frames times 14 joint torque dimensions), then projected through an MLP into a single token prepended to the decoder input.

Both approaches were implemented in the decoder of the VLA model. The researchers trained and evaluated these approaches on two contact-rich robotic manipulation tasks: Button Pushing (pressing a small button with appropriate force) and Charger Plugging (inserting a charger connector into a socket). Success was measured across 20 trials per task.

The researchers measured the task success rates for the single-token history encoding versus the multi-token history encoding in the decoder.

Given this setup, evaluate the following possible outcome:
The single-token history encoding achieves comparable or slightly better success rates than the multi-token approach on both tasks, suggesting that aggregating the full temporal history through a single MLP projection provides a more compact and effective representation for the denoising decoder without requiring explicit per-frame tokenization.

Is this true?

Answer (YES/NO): NO